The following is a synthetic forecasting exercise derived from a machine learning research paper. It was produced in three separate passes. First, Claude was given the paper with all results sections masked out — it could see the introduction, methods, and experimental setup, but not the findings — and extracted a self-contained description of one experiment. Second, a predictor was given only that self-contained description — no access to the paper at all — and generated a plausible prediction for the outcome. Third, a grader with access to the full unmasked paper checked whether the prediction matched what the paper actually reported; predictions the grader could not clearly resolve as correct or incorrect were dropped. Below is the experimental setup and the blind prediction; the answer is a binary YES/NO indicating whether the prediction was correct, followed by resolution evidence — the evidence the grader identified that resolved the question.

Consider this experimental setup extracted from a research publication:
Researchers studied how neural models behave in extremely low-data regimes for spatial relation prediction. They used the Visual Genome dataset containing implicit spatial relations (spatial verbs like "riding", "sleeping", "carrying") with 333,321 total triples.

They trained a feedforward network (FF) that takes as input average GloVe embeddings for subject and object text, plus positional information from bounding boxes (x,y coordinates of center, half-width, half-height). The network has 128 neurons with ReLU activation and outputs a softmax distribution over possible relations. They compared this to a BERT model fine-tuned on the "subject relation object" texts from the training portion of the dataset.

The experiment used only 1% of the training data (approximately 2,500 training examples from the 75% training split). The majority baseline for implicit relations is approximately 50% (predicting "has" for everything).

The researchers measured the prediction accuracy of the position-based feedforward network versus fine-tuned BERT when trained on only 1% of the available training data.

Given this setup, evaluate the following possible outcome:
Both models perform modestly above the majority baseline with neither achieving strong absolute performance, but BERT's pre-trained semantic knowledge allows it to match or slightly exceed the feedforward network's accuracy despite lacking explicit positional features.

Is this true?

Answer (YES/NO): NO